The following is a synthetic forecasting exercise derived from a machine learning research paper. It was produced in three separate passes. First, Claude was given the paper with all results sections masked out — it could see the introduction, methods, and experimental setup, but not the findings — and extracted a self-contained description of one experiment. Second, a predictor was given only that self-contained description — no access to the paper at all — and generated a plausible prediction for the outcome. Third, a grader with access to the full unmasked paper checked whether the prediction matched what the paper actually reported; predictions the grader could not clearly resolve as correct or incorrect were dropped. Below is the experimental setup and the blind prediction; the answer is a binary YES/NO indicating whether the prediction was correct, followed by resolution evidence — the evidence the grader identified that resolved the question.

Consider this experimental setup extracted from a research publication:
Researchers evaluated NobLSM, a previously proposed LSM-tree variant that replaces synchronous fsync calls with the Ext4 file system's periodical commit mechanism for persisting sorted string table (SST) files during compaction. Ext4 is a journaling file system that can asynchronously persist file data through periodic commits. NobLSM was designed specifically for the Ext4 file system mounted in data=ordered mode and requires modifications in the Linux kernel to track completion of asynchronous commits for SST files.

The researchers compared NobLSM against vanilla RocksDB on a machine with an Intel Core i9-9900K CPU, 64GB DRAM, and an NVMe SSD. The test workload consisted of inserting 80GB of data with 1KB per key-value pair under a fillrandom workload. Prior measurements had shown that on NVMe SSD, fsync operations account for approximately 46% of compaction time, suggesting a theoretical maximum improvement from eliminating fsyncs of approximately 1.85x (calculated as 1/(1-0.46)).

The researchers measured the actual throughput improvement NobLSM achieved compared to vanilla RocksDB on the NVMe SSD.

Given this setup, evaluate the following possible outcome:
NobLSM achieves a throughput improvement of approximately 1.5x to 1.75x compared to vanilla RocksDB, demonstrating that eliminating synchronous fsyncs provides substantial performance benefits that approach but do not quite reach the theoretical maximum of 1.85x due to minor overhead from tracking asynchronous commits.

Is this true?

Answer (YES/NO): NO